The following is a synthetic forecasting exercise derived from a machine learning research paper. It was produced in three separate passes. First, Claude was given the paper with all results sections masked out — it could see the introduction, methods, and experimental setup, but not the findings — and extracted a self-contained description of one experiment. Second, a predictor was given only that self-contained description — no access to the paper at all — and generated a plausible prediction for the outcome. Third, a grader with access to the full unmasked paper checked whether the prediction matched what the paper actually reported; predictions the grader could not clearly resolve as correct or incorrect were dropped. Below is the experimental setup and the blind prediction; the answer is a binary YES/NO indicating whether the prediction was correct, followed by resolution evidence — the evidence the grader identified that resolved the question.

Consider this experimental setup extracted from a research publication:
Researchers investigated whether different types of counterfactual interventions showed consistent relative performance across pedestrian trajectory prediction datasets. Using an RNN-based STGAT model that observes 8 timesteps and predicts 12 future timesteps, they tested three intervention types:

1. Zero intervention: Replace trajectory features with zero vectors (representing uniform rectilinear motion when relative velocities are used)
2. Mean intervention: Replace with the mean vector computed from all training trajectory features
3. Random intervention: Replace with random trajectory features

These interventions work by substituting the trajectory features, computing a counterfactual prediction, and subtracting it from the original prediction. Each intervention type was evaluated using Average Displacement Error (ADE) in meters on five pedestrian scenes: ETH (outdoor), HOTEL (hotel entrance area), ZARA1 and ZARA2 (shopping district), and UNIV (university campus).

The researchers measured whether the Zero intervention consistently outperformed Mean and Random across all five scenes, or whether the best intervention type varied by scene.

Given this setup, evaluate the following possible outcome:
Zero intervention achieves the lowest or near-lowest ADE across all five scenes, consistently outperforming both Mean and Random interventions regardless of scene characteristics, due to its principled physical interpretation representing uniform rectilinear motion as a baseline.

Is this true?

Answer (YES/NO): NO